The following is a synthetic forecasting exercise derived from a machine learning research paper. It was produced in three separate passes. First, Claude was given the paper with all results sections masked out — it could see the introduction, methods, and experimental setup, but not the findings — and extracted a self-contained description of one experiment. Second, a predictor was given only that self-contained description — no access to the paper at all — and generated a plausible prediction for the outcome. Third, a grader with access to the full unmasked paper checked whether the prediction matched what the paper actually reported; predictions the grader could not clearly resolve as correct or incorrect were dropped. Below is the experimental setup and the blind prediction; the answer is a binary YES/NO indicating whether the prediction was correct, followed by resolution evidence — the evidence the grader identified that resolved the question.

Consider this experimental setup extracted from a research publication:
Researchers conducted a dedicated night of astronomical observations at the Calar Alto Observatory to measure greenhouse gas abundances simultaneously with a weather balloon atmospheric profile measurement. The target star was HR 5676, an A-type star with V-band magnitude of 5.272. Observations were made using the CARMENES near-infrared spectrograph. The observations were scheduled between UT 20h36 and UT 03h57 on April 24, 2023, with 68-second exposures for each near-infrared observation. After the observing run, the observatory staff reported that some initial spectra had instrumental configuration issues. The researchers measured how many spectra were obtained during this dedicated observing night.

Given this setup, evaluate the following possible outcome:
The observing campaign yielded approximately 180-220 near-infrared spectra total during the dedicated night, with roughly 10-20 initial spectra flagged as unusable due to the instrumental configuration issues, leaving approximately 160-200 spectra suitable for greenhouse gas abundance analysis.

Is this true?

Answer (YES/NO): NO